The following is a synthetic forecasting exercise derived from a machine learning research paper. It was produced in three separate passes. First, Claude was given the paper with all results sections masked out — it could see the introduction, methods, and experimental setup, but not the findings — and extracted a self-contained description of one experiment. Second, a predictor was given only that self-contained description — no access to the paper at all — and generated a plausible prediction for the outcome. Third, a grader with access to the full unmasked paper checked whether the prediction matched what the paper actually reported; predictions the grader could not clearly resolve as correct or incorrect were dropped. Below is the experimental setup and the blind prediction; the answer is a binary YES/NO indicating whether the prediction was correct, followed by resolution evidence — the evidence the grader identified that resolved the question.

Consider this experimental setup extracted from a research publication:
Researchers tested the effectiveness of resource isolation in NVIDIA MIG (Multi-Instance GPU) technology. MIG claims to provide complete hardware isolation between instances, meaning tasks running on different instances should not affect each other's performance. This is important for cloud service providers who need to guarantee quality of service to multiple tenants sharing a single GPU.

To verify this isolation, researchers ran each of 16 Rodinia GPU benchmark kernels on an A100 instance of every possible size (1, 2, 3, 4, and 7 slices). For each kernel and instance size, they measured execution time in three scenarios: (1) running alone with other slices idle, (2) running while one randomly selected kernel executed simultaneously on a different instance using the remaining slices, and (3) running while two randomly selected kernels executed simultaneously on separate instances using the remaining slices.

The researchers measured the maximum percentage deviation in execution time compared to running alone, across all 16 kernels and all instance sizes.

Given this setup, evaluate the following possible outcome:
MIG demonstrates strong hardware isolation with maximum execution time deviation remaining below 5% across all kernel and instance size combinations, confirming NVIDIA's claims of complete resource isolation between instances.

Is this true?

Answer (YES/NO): YES